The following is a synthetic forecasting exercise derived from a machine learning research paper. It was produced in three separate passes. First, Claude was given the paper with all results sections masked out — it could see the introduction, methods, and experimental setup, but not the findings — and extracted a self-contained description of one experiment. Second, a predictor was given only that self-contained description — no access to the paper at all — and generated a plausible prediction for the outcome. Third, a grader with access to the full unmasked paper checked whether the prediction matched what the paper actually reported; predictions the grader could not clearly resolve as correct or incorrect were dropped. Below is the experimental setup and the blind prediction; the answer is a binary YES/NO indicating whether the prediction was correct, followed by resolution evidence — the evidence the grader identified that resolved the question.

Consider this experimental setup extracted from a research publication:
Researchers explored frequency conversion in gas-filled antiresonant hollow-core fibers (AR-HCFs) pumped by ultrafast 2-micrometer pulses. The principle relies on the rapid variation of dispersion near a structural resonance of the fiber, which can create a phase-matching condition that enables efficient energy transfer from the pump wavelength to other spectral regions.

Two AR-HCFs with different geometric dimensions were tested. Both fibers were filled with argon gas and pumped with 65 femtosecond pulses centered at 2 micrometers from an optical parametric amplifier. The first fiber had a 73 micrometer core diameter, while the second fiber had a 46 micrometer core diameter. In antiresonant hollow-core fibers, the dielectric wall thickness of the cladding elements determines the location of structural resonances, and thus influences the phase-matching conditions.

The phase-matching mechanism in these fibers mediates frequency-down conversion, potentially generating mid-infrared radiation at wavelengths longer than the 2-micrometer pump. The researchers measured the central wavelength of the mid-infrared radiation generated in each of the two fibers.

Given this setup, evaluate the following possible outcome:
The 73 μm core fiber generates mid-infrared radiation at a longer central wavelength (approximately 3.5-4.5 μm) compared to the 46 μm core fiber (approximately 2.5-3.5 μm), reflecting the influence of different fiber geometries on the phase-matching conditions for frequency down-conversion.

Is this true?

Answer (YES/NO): NO